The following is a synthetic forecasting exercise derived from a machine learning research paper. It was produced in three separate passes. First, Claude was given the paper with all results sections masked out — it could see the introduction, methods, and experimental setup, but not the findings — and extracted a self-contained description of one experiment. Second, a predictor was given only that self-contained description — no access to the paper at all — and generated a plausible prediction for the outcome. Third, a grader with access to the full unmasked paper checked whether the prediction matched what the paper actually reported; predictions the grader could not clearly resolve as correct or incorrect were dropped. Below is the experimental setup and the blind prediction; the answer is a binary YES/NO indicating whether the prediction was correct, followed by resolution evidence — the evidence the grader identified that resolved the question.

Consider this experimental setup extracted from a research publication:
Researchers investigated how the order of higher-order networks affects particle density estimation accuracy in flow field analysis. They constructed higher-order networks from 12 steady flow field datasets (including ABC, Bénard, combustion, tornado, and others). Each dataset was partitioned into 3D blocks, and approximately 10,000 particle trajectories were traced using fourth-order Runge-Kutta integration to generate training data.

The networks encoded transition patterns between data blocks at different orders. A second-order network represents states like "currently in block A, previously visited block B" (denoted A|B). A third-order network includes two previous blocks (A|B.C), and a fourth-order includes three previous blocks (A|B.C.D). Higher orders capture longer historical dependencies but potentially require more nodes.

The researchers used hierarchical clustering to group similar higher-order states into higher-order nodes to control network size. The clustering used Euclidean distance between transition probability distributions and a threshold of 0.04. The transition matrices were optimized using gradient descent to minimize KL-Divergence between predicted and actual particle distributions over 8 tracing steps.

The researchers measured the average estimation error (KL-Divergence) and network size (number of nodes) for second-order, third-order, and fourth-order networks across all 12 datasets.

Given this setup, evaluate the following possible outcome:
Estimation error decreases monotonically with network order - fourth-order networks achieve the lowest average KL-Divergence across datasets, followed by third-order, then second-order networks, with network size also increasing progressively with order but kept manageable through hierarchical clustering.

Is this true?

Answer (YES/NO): NO